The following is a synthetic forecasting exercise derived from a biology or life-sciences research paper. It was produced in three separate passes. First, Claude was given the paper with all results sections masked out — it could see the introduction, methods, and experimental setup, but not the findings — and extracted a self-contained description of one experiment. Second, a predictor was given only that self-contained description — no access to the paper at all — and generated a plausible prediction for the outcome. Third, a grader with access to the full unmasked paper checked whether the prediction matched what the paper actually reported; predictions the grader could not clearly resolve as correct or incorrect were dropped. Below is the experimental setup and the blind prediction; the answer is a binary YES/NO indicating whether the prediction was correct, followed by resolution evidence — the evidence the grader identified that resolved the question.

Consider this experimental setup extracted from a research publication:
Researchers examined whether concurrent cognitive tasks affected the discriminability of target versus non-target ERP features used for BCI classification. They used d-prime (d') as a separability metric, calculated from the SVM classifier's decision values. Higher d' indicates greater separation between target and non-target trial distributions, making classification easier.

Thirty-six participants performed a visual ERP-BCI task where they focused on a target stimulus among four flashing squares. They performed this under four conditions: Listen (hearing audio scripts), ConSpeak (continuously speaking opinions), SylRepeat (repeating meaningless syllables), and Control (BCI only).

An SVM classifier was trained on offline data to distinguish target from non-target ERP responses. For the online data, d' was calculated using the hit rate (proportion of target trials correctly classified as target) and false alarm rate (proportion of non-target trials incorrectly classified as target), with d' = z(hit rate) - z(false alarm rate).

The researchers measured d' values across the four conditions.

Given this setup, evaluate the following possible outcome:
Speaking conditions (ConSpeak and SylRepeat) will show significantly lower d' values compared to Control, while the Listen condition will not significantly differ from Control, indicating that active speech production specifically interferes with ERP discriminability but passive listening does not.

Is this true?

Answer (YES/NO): YES